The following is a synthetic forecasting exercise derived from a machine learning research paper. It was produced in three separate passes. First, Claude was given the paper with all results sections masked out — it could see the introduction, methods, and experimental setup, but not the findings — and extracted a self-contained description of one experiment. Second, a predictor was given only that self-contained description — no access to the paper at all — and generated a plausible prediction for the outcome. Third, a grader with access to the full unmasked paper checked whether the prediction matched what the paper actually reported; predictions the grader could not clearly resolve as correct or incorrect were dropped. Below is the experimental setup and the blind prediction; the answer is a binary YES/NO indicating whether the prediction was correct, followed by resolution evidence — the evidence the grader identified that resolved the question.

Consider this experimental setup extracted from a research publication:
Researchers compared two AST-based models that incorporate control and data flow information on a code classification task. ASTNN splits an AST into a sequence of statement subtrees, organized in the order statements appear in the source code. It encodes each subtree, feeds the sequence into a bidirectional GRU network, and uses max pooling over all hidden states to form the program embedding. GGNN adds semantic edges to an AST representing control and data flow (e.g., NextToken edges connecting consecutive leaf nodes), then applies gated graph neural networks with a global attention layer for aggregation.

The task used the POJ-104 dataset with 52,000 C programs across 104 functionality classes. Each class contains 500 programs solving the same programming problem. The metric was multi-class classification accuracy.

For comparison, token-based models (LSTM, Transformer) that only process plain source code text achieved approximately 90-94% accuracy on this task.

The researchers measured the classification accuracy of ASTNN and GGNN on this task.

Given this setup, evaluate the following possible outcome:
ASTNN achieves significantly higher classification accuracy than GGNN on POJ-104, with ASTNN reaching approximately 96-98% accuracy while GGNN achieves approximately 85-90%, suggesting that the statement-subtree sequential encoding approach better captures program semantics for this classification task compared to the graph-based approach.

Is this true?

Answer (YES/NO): NO